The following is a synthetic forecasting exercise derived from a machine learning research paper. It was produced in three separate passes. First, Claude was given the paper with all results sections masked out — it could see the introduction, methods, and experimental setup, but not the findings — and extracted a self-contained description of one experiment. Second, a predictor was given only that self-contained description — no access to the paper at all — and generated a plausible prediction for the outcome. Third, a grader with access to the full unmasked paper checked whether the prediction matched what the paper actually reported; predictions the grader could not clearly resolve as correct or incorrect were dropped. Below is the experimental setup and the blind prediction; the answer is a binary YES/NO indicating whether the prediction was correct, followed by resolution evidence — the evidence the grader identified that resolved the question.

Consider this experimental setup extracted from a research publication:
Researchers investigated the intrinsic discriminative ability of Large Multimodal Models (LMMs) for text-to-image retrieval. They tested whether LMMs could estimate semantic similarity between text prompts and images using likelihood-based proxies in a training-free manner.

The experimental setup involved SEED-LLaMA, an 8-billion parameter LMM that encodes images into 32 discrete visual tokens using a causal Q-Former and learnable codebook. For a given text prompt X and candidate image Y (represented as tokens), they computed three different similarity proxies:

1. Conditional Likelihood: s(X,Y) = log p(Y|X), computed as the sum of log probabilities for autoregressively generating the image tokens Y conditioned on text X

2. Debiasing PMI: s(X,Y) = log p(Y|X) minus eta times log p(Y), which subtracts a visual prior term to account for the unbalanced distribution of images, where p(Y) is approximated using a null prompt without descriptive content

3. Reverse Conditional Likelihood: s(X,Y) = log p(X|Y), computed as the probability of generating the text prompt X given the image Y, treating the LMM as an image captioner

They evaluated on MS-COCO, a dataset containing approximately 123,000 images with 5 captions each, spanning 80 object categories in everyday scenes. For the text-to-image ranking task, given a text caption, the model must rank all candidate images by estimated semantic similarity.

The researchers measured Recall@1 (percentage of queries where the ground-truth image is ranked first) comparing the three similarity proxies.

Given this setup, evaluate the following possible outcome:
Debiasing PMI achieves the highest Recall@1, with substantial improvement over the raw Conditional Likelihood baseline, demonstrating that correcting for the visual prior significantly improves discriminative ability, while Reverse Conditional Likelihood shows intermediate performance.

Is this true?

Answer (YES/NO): NO